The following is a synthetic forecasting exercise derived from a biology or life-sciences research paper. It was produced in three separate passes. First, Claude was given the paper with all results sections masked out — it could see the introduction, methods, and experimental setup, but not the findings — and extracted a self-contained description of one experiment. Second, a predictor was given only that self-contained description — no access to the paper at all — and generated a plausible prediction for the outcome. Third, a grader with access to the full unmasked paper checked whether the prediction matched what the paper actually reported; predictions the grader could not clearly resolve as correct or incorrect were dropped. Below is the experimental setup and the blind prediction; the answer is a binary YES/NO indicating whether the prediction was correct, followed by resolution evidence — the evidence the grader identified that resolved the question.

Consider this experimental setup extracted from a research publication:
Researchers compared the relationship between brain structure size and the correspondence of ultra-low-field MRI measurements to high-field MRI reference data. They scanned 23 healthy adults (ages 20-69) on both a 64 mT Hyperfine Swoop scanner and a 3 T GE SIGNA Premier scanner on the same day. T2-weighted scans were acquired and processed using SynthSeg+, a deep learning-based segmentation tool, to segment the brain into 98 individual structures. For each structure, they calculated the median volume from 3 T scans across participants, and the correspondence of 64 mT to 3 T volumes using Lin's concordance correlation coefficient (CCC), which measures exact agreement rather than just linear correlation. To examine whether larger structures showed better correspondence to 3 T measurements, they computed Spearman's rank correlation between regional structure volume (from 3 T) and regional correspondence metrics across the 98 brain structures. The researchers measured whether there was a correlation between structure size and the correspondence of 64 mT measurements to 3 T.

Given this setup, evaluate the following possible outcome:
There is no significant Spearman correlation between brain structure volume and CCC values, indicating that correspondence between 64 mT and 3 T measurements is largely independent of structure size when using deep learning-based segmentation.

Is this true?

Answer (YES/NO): NO